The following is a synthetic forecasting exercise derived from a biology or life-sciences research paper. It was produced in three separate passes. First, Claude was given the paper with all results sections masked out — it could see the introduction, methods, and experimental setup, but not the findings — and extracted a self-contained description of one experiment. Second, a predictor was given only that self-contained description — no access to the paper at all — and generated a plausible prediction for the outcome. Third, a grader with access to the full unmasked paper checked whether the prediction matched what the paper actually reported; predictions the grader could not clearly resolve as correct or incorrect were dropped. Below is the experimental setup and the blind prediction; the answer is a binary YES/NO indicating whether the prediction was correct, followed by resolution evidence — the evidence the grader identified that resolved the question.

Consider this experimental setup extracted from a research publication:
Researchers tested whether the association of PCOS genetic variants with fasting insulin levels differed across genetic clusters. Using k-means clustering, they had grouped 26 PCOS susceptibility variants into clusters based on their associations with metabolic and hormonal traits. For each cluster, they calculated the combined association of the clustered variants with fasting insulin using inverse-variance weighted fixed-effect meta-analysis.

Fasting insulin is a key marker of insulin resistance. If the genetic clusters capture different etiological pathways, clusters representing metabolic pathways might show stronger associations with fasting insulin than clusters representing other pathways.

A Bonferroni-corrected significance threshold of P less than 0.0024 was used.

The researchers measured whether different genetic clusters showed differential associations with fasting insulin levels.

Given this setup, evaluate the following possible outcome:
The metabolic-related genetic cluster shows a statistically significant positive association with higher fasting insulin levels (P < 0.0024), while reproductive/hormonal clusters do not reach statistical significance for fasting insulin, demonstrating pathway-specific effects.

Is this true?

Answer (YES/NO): YES